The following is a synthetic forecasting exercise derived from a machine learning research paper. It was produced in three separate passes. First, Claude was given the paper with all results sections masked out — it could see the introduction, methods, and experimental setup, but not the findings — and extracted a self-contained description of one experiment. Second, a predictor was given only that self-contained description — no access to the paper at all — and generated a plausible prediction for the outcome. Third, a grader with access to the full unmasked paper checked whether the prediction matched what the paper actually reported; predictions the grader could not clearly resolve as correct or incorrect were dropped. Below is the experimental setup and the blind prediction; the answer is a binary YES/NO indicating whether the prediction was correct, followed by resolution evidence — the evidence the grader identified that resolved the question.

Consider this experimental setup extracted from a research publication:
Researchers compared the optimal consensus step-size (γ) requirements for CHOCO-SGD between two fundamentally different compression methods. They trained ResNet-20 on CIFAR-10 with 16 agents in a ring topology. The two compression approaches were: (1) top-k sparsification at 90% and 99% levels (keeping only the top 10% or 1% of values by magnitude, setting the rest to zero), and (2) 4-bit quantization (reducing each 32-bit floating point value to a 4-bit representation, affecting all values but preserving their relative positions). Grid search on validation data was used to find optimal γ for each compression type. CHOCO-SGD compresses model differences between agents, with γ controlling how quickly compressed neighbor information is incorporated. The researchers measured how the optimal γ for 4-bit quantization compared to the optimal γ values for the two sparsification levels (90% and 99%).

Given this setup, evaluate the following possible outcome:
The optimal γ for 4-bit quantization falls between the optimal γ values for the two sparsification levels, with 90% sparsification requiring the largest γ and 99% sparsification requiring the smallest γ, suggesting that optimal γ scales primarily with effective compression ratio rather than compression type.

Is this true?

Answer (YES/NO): YES